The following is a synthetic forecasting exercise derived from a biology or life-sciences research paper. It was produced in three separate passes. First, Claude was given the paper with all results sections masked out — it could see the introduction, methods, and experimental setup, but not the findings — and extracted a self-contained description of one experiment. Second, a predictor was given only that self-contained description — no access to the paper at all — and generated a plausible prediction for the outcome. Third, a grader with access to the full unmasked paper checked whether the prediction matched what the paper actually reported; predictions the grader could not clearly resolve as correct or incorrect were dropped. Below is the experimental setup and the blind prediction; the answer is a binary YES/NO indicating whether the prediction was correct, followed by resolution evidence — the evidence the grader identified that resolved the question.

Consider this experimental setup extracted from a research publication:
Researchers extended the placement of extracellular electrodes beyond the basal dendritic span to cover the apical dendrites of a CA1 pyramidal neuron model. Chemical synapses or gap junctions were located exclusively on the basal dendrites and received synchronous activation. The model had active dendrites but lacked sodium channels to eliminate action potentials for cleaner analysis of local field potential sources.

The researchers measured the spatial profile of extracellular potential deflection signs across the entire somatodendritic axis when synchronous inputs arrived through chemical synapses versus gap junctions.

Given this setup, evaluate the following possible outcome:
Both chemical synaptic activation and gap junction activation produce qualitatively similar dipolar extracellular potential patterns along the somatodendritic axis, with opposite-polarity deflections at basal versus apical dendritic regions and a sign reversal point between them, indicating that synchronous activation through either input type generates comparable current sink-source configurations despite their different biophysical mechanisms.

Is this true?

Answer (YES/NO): NO